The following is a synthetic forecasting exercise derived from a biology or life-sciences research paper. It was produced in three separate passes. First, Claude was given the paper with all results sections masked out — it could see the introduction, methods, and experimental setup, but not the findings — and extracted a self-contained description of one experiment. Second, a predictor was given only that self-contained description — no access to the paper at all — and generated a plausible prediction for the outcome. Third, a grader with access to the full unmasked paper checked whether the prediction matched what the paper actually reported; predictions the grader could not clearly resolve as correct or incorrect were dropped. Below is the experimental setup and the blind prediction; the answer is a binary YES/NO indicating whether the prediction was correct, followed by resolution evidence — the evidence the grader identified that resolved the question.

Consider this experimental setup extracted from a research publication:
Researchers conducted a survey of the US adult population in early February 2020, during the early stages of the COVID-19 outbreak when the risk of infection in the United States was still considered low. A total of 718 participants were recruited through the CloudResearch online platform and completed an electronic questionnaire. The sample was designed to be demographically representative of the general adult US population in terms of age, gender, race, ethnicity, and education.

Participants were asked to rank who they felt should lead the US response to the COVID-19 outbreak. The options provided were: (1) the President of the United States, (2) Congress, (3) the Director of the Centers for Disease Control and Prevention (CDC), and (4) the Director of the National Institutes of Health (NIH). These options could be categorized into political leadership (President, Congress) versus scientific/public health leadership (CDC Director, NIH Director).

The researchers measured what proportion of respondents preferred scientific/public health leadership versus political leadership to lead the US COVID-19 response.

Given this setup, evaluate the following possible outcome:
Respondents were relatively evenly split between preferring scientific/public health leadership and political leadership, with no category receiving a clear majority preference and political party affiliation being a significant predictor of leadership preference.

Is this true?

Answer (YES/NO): NO